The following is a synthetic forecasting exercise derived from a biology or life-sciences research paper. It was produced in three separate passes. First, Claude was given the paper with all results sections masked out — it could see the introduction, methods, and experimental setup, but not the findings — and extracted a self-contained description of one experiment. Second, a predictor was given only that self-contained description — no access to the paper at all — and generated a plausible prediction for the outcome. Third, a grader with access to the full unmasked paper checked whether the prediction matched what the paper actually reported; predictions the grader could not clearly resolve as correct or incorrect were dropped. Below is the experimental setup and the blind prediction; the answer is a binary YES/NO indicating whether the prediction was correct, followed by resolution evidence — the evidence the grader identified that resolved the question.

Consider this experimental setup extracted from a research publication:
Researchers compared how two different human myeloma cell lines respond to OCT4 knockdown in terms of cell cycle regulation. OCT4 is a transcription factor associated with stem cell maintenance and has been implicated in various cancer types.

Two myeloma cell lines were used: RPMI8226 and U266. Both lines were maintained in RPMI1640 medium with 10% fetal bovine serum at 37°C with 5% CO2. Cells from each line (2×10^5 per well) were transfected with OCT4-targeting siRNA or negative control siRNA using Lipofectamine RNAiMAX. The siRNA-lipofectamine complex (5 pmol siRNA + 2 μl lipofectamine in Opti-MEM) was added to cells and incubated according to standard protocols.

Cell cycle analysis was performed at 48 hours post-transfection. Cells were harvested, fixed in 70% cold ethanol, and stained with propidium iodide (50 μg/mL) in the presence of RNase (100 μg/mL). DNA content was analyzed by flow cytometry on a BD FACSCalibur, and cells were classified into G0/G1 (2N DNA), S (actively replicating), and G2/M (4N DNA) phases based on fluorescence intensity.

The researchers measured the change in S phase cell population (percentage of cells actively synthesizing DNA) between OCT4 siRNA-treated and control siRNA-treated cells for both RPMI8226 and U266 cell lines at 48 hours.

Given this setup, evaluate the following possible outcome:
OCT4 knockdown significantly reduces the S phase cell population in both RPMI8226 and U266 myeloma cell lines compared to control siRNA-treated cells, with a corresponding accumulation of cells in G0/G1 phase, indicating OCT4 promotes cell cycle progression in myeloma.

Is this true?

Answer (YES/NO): NO